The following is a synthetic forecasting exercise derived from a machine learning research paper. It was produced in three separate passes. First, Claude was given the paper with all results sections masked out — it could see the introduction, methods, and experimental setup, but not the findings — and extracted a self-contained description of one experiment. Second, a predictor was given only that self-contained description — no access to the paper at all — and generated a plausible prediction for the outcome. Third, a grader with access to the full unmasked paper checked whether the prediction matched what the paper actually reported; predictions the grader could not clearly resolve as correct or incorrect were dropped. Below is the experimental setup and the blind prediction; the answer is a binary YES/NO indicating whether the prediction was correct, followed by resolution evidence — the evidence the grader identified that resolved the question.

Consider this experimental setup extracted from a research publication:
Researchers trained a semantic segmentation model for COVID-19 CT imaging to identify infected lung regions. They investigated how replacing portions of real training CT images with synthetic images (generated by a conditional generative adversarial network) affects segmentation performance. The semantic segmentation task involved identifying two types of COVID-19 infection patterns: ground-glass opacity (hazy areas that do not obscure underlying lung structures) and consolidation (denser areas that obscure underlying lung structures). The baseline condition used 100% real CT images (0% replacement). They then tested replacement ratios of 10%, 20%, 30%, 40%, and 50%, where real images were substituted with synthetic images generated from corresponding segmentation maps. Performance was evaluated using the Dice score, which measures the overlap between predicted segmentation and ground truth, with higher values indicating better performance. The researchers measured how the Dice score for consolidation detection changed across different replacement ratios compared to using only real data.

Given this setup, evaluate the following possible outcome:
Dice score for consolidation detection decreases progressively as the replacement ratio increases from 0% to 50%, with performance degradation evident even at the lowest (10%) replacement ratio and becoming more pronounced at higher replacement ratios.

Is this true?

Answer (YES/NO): NO